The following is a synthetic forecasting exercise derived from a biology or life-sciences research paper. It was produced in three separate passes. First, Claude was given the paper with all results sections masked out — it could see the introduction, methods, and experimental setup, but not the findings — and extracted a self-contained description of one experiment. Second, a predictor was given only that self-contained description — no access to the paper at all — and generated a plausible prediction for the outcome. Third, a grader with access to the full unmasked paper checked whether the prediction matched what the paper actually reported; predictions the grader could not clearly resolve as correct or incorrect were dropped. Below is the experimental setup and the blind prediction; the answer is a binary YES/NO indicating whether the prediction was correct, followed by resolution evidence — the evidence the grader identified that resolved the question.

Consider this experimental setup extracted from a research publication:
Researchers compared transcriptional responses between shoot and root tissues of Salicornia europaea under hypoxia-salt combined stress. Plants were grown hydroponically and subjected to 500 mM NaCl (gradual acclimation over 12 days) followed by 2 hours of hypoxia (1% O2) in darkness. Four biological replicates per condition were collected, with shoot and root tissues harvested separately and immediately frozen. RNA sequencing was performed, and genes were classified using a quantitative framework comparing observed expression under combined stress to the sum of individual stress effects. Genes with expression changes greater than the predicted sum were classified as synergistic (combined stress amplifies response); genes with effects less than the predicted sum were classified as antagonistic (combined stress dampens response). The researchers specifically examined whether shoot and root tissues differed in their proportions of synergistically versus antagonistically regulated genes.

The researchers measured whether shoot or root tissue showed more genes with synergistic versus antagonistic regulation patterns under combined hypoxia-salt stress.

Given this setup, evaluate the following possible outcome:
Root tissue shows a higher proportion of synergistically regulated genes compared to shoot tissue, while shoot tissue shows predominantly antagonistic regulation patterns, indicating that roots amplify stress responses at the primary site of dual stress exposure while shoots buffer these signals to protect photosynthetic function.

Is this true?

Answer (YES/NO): NO